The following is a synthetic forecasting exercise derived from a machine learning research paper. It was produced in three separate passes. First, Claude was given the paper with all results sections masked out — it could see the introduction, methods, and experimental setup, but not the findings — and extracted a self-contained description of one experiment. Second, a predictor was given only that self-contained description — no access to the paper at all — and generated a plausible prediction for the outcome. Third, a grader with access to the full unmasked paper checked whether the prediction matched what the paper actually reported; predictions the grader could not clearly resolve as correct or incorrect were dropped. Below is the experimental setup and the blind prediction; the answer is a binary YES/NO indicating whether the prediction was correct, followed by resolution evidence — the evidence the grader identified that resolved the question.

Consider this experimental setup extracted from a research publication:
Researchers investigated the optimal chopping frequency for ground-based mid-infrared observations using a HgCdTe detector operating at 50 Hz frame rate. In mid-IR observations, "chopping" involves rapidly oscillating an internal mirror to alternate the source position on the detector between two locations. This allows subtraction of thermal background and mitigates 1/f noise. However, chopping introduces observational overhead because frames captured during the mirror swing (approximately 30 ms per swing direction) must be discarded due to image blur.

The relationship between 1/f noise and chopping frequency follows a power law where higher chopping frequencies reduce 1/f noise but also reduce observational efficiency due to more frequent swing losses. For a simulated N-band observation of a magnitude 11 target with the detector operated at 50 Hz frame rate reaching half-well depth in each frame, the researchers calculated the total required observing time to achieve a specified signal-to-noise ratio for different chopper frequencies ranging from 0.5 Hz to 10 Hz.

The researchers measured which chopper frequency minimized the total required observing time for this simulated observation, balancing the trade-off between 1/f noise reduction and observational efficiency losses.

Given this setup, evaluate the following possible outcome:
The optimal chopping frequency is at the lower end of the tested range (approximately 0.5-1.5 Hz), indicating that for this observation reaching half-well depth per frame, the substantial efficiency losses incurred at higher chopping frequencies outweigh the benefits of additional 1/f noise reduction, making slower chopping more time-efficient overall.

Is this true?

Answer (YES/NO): YES